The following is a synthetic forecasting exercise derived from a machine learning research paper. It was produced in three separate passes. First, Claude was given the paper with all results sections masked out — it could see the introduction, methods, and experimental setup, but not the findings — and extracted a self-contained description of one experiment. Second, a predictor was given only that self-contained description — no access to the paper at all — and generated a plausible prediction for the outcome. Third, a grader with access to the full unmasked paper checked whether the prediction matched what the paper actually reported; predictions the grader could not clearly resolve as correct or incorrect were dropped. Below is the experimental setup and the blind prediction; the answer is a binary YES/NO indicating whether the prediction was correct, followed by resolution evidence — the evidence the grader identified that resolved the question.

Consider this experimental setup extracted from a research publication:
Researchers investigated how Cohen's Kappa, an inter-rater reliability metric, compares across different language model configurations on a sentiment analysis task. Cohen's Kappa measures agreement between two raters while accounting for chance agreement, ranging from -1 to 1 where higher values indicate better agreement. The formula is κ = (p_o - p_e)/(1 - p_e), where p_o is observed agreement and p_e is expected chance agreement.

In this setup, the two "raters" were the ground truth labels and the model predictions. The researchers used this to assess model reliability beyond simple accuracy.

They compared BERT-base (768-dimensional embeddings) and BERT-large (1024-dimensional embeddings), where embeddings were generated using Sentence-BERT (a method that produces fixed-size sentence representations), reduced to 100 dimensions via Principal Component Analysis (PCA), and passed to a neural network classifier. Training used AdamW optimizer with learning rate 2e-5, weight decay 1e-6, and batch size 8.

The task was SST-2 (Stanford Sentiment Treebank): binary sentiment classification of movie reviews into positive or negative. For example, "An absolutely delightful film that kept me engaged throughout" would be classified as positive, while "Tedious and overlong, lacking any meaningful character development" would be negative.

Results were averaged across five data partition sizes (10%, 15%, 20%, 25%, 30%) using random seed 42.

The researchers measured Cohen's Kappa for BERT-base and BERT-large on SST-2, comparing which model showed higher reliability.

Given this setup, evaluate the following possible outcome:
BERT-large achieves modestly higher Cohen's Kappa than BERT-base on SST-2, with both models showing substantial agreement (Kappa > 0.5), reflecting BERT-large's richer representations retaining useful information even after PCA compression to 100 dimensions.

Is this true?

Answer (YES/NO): YES